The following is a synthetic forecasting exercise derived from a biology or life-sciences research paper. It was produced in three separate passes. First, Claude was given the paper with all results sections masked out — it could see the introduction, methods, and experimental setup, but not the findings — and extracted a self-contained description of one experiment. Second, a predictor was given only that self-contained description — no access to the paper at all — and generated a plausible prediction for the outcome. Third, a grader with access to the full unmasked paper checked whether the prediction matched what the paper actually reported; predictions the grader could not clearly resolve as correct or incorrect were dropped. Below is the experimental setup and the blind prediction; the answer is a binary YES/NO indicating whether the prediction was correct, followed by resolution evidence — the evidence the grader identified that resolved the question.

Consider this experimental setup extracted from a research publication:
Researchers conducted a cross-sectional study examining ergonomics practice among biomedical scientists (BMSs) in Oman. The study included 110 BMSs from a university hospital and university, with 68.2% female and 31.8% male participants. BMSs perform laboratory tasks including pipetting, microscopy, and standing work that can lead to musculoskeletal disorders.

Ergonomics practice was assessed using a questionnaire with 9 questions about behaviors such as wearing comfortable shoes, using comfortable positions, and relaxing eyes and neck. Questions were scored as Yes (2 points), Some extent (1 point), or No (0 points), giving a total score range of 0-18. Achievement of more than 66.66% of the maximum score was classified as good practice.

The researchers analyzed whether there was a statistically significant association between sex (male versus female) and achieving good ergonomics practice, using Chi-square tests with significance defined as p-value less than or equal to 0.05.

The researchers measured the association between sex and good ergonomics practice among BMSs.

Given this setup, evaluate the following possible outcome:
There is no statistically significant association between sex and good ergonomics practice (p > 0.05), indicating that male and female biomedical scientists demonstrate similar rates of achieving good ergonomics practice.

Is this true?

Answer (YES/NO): NO